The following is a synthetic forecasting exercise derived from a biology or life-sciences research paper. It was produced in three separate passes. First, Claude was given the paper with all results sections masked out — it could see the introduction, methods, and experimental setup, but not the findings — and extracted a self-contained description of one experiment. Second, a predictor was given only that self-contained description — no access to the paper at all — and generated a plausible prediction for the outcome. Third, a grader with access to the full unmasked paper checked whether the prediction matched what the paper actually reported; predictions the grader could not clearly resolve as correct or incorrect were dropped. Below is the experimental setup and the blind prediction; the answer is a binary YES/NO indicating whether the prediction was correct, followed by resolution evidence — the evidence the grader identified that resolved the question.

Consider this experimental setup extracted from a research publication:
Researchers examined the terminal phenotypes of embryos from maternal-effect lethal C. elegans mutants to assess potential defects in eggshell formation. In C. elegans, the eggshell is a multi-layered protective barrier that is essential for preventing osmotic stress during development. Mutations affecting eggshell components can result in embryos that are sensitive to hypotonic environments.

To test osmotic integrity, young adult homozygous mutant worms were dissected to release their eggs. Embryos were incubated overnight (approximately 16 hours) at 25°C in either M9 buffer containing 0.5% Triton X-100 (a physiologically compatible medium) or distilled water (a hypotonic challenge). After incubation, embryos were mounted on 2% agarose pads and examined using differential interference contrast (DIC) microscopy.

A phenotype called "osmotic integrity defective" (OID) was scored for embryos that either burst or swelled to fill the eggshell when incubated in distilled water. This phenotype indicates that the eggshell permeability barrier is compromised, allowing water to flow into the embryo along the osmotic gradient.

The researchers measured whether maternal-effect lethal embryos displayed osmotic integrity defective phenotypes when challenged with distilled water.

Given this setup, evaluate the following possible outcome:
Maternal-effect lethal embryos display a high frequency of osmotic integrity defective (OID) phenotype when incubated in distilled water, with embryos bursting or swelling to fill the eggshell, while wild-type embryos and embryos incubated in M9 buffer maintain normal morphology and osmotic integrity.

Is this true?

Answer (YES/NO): NO